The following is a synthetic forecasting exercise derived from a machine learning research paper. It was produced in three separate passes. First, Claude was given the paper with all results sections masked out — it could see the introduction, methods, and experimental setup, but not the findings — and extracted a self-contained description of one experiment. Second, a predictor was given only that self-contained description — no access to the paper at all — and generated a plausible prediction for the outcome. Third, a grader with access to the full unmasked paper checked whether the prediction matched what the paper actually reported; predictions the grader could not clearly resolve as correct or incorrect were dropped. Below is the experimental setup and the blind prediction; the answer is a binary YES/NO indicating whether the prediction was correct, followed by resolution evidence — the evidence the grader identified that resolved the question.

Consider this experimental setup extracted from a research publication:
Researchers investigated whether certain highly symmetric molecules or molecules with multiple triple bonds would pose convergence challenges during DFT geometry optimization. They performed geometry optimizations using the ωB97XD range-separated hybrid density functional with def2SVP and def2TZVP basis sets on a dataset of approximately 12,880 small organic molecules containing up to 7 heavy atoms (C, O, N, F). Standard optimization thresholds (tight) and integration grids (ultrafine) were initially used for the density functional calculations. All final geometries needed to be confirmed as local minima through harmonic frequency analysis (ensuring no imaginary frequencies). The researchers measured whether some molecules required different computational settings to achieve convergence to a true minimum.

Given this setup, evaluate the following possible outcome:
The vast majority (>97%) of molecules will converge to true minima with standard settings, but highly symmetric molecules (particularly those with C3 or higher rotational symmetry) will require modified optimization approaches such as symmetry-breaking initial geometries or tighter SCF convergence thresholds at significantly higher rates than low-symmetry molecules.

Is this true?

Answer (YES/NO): NO